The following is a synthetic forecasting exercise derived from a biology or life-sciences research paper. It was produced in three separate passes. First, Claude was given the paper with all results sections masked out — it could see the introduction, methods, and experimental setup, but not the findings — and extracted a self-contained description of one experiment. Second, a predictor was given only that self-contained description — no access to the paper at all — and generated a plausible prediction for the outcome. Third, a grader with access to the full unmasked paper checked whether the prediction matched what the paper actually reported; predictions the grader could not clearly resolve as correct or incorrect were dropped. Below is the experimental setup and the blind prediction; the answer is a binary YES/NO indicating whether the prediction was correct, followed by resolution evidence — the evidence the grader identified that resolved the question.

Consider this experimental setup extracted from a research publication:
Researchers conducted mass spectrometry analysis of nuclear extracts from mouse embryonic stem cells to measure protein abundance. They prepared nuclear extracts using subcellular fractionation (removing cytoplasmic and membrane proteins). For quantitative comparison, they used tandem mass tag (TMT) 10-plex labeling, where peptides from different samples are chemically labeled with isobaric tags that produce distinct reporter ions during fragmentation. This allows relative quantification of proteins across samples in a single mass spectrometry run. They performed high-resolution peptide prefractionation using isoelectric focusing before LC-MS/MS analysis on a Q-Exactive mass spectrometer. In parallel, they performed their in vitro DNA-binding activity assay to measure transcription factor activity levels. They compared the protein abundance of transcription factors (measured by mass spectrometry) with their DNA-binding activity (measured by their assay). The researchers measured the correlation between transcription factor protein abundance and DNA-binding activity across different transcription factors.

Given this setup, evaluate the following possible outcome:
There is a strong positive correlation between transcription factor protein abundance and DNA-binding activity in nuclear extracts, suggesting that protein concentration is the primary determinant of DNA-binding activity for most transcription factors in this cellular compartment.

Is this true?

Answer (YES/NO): NO